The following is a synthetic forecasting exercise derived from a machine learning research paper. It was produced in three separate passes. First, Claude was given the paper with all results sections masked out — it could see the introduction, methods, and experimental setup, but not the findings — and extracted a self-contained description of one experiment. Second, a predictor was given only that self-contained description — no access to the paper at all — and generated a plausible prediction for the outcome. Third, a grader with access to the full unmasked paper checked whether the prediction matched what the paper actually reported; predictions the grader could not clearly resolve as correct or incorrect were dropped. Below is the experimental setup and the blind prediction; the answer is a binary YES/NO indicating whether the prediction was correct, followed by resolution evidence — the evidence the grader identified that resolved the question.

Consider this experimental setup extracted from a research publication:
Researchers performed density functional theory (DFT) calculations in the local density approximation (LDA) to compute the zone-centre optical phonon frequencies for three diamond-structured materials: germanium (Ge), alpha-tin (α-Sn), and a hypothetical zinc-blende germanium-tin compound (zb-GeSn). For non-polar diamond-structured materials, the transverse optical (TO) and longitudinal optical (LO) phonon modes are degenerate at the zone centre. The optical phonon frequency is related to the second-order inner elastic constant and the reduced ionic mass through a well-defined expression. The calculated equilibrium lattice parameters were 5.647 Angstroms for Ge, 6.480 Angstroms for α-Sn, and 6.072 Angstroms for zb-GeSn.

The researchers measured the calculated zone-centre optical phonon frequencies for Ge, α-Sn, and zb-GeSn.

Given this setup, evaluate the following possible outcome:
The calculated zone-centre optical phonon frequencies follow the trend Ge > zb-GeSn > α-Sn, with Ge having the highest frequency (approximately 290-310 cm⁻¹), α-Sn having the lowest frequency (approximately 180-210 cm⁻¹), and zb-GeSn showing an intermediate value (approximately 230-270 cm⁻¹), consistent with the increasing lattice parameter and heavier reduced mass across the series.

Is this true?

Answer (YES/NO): YES